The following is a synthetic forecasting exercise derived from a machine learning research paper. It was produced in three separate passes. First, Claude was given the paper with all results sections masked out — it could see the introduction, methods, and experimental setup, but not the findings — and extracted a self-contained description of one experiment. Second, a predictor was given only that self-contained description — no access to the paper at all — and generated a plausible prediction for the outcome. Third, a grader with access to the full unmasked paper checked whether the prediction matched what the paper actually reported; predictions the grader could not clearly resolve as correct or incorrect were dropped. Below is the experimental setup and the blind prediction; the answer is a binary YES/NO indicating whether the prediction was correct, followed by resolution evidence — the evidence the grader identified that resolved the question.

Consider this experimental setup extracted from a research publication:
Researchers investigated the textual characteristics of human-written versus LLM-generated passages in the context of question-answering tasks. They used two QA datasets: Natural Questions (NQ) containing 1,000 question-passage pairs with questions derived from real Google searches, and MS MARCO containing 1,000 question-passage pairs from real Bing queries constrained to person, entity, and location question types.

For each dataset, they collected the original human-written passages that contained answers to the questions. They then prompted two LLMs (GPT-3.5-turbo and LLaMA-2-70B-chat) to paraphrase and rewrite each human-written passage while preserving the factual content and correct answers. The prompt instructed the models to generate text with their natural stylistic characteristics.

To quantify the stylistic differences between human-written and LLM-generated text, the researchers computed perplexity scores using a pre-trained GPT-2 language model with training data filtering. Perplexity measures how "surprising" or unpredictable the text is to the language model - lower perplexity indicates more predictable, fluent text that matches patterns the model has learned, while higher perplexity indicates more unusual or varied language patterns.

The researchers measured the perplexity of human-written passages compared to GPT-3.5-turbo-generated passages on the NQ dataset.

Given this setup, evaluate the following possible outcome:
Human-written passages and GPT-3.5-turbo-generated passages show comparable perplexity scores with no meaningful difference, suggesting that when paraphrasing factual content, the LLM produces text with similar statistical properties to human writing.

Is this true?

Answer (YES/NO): NO